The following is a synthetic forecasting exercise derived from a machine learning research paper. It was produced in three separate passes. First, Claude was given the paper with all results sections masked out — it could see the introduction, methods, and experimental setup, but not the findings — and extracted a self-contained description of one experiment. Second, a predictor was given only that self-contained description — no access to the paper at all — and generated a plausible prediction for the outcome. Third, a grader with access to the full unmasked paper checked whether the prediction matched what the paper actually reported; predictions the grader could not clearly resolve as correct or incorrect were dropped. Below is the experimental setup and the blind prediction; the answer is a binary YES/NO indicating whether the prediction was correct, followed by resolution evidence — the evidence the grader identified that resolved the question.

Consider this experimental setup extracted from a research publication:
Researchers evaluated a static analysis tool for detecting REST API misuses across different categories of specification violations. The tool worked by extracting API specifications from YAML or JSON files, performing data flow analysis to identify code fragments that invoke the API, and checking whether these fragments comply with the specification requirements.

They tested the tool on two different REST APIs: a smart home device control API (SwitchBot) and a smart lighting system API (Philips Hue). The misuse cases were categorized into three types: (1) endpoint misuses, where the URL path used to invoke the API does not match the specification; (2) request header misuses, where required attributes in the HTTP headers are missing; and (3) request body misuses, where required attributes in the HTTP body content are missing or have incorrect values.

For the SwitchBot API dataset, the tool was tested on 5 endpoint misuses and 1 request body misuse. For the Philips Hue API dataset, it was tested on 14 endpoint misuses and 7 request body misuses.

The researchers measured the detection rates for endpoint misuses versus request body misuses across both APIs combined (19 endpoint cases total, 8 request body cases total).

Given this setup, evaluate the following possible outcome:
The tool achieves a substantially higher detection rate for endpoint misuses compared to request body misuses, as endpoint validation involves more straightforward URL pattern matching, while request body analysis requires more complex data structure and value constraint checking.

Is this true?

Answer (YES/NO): NO